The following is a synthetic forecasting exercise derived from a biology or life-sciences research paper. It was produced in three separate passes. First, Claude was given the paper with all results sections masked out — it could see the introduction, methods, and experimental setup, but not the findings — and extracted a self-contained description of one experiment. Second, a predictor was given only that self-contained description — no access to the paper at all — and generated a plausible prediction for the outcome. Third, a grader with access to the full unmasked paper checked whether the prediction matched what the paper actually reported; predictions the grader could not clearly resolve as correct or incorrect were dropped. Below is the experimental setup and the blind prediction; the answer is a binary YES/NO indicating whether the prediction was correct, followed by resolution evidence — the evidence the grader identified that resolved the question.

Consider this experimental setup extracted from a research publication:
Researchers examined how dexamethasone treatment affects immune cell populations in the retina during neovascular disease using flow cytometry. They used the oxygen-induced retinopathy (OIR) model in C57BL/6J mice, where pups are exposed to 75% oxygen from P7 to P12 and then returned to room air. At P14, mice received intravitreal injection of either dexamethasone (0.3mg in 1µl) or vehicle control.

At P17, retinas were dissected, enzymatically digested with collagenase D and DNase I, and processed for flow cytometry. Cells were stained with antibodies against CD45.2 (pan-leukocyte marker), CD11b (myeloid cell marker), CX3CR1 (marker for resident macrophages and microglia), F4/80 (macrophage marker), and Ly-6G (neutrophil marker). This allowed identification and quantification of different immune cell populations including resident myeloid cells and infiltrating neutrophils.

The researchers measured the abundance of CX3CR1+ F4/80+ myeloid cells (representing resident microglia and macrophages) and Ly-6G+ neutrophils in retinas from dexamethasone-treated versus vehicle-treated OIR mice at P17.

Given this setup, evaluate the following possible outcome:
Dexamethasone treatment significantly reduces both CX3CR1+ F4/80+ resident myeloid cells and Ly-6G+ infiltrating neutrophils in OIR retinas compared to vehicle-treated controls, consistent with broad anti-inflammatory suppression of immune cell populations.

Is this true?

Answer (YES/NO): NO